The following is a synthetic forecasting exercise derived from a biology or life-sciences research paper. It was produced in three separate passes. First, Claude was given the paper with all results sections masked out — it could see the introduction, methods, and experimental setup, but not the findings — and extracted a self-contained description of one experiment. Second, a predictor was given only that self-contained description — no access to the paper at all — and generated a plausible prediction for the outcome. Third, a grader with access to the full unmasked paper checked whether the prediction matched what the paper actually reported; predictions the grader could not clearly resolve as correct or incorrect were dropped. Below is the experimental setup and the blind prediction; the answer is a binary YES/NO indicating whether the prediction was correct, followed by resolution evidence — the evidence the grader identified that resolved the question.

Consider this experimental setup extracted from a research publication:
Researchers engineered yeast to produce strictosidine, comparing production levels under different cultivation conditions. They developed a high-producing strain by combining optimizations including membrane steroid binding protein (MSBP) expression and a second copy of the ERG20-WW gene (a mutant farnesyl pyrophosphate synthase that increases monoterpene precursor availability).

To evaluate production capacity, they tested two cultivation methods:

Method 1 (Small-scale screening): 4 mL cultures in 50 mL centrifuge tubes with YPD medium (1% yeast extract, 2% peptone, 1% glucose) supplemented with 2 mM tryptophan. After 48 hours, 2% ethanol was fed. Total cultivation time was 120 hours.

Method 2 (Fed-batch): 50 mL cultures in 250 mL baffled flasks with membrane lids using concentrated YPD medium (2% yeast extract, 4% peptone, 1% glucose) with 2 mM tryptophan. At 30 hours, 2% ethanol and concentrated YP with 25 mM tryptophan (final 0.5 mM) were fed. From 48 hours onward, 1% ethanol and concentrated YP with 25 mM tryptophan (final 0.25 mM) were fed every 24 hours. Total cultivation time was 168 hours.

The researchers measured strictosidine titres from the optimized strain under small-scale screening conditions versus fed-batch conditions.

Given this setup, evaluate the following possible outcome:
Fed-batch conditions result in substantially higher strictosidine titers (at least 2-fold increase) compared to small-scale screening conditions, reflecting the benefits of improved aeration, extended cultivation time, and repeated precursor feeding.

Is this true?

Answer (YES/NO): YES